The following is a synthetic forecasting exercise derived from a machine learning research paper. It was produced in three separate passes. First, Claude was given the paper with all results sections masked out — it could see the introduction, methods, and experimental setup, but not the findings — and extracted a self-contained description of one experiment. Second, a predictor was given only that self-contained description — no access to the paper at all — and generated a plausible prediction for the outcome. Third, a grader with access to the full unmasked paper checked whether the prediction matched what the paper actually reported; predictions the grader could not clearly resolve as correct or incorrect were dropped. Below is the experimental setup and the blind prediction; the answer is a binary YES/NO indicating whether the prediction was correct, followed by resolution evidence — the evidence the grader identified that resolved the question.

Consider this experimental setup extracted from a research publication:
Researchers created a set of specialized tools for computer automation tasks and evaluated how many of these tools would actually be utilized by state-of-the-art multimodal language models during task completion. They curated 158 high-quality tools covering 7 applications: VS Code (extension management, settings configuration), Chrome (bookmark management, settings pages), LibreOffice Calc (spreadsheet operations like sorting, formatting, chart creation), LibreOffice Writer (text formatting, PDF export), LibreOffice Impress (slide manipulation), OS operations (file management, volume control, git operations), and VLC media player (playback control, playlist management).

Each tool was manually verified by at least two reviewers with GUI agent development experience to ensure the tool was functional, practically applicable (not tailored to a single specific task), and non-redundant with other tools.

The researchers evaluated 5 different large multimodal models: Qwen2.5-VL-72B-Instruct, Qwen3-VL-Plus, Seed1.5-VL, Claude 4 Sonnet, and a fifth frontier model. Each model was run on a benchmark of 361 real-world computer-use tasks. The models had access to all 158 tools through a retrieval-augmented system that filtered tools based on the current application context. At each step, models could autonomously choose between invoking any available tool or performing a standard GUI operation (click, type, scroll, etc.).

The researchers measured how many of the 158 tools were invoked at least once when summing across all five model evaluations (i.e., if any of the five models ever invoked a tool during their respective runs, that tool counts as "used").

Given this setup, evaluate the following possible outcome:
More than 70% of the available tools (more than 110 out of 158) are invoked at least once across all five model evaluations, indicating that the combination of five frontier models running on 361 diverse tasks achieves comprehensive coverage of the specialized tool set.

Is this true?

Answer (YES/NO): YES